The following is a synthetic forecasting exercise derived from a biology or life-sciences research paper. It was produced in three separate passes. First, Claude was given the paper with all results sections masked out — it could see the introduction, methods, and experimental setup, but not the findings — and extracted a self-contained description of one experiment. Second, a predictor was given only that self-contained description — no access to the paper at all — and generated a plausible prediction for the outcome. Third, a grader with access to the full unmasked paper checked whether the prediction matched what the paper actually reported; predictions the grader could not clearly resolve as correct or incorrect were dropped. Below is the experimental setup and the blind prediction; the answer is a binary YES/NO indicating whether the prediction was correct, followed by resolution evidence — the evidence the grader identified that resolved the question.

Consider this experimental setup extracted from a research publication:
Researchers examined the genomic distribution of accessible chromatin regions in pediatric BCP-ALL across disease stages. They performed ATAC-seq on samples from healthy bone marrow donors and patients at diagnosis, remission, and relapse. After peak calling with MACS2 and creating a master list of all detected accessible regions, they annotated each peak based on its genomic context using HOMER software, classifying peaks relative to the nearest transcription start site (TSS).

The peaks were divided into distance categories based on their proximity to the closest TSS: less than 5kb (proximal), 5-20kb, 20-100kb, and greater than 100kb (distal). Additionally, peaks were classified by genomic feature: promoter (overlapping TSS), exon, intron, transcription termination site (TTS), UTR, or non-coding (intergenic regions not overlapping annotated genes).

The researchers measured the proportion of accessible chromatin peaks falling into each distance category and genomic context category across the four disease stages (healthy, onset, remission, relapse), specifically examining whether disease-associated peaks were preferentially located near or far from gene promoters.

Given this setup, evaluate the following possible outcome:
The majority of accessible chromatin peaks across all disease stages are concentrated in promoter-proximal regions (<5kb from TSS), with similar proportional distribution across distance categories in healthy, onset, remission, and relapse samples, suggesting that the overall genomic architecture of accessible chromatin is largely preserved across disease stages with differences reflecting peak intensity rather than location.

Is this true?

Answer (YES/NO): NO